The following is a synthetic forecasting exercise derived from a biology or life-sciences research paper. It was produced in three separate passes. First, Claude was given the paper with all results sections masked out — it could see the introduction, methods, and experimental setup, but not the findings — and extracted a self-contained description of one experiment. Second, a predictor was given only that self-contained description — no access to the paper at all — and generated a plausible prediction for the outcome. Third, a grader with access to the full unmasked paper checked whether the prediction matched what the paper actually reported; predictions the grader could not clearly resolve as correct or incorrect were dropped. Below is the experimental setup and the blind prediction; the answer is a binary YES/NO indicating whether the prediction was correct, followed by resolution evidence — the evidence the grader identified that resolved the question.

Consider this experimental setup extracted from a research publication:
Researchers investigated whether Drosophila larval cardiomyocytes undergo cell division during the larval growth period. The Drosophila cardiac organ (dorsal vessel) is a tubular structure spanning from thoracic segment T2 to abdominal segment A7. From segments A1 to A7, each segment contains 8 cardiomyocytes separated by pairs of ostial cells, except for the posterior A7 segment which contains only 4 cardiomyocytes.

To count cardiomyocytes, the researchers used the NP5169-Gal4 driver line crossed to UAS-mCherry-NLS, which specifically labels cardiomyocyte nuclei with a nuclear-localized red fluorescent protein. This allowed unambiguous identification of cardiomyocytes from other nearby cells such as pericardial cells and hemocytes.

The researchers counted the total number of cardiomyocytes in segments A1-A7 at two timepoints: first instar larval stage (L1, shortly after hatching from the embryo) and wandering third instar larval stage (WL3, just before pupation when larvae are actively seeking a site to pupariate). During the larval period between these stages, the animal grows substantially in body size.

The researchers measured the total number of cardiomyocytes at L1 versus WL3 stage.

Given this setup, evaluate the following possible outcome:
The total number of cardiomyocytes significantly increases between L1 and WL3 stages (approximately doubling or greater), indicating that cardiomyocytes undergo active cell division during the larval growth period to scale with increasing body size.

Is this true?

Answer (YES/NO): NO